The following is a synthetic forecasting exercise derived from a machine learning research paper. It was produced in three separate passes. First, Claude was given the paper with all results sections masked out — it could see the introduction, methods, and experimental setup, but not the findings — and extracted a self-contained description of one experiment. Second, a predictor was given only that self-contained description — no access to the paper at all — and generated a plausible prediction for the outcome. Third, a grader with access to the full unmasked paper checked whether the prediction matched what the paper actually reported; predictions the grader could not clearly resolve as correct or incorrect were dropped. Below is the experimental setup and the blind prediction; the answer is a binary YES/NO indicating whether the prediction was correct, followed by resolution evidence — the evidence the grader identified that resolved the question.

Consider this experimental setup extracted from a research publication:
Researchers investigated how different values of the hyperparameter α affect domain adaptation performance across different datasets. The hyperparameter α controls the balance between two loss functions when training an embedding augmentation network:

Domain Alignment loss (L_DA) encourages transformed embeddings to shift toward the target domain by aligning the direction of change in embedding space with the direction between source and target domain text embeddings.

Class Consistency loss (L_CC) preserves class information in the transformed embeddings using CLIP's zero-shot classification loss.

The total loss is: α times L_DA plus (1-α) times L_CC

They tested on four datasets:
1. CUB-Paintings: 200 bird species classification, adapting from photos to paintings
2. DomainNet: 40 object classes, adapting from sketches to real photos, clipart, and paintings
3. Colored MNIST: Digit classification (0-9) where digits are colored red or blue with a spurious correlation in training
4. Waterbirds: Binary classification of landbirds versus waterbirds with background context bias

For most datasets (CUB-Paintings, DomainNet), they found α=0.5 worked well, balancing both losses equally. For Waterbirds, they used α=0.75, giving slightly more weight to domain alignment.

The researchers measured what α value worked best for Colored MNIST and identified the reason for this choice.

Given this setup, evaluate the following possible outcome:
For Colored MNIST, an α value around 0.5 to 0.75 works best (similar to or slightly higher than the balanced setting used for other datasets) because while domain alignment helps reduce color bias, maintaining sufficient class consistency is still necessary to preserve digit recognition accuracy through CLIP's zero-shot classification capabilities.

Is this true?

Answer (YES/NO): NO